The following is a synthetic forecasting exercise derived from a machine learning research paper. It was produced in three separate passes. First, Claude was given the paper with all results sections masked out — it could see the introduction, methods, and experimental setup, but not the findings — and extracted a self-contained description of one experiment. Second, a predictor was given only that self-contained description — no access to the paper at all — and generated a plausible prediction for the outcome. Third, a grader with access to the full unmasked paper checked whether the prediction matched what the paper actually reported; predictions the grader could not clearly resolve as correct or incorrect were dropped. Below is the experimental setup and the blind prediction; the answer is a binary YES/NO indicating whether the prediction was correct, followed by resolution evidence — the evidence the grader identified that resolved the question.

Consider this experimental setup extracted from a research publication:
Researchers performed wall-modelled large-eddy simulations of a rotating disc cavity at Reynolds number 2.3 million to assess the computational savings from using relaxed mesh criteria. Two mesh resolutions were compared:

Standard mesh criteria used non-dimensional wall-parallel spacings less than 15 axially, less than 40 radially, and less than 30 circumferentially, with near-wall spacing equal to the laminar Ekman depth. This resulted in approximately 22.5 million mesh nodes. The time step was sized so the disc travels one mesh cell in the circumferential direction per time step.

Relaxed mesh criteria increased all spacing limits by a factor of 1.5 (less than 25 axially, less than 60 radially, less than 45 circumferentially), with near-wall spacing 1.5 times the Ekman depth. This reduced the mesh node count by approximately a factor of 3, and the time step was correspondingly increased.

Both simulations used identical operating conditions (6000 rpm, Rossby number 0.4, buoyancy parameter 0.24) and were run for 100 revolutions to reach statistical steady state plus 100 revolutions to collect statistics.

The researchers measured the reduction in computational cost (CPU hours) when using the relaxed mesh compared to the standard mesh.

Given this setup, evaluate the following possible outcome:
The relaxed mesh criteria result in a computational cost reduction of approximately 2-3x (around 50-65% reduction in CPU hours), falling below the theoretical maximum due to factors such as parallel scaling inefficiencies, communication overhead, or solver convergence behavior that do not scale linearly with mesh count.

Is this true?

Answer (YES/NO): NO